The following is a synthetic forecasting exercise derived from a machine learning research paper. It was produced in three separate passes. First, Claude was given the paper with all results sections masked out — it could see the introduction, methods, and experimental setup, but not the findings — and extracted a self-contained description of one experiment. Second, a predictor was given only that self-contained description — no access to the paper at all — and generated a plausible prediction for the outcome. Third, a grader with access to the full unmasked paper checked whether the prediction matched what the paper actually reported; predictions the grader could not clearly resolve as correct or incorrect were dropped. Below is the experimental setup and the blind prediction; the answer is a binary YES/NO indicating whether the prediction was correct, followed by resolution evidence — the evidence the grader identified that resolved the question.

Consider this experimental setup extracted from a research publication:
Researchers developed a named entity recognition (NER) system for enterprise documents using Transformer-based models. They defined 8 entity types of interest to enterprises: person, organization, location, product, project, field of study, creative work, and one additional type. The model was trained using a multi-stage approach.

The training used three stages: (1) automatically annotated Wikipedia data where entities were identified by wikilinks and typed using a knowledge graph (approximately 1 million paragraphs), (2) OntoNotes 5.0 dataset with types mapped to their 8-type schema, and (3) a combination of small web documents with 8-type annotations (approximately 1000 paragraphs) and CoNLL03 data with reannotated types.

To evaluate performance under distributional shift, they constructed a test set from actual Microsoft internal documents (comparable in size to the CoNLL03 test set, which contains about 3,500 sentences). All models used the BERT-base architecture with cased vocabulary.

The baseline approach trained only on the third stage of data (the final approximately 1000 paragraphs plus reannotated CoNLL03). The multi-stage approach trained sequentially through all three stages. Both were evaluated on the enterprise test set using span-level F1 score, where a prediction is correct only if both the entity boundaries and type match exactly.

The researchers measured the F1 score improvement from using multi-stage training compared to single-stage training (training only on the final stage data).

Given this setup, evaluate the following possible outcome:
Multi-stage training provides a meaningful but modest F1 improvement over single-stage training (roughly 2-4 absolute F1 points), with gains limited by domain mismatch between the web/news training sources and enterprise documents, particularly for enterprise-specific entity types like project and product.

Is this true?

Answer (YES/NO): NO